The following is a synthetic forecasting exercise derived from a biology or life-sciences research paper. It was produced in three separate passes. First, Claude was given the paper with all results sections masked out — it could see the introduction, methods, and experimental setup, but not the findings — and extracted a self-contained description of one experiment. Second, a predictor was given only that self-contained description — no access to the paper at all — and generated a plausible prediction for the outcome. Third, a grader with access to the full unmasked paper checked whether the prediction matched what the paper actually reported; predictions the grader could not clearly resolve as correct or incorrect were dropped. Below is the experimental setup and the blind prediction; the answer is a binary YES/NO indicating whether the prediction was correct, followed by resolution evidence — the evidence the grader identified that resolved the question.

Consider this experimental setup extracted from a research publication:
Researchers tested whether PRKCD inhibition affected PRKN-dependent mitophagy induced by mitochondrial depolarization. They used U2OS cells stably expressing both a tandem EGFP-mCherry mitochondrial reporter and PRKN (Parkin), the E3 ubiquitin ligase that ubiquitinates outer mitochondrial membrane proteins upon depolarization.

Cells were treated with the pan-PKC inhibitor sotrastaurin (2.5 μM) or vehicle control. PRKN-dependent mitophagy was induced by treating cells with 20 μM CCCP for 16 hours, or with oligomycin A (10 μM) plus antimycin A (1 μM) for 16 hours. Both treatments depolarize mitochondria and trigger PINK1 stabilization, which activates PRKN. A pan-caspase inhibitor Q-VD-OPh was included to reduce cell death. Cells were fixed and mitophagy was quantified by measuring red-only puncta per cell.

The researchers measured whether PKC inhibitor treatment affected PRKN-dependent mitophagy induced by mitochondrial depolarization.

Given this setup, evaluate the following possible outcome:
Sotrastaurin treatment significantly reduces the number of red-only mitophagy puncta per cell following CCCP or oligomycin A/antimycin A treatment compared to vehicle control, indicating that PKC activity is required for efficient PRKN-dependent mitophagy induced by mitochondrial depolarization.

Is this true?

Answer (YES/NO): NO